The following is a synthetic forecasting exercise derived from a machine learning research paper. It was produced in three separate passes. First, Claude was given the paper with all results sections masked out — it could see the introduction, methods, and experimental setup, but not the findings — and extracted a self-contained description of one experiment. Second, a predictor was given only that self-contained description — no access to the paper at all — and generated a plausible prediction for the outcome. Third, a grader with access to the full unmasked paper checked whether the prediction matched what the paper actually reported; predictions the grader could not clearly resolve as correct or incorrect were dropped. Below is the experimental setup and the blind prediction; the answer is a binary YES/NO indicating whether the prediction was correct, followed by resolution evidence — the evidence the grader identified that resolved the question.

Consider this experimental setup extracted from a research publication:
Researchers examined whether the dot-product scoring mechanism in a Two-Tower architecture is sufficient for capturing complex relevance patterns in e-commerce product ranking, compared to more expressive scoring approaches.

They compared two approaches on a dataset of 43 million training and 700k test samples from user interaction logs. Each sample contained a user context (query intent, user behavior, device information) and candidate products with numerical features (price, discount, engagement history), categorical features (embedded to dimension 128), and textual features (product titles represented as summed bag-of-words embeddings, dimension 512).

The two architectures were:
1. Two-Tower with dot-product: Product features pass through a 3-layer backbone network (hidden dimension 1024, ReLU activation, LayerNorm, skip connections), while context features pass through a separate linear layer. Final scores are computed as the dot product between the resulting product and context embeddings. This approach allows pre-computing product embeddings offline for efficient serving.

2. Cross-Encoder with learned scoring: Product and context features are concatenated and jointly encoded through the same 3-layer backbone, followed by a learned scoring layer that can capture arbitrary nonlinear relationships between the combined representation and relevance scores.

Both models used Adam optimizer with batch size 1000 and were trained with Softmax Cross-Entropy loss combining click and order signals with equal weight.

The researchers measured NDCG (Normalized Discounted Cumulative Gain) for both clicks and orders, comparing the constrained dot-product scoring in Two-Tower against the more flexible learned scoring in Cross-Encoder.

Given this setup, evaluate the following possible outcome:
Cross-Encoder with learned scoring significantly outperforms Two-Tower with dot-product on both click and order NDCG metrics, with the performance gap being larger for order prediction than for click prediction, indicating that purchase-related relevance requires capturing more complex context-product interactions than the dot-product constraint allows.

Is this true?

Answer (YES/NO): NO